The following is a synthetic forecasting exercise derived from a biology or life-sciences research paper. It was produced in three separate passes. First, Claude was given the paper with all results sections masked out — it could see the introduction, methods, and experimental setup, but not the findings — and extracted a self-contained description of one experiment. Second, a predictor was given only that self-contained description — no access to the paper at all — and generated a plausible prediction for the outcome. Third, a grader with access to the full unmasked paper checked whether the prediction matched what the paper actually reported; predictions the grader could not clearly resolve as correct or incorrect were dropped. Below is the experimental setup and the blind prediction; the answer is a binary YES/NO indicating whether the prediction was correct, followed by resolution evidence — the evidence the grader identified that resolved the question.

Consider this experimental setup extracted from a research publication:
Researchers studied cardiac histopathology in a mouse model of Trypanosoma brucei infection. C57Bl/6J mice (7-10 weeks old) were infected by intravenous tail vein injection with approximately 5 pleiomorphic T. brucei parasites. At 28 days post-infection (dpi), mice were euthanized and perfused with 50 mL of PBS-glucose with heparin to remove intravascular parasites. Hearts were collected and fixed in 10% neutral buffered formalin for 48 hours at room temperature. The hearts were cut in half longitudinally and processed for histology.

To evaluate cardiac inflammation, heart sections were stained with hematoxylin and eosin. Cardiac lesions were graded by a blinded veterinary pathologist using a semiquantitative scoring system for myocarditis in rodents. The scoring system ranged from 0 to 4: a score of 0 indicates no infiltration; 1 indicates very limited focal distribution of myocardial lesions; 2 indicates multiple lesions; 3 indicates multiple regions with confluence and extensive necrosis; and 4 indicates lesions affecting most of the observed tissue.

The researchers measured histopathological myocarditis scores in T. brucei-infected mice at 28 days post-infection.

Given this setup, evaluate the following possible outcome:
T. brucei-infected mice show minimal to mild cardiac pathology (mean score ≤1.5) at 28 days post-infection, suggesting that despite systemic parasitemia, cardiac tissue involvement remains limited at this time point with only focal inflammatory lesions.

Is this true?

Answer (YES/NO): NO